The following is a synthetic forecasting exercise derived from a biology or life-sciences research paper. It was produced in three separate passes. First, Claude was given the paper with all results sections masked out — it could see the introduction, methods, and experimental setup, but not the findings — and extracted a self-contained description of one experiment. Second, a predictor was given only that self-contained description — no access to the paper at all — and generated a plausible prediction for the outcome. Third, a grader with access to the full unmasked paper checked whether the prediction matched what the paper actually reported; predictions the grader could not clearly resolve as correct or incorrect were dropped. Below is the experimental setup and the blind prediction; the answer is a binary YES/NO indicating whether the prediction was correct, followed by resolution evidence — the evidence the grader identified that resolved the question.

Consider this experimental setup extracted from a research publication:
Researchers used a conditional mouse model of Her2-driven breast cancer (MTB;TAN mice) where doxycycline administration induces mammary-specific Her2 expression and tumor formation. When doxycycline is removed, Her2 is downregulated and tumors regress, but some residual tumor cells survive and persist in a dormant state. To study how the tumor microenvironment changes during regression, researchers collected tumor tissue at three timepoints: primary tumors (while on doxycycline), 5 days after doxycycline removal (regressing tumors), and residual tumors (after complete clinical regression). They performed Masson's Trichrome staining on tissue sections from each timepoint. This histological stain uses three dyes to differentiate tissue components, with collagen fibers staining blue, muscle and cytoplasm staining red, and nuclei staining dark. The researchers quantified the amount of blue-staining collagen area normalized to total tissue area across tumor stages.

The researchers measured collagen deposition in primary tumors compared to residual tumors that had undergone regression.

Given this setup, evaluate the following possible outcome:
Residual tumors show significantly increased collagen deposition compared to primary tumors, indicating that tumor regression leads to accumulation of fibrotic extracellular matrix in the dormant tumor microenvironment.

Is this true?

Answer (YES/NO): YES